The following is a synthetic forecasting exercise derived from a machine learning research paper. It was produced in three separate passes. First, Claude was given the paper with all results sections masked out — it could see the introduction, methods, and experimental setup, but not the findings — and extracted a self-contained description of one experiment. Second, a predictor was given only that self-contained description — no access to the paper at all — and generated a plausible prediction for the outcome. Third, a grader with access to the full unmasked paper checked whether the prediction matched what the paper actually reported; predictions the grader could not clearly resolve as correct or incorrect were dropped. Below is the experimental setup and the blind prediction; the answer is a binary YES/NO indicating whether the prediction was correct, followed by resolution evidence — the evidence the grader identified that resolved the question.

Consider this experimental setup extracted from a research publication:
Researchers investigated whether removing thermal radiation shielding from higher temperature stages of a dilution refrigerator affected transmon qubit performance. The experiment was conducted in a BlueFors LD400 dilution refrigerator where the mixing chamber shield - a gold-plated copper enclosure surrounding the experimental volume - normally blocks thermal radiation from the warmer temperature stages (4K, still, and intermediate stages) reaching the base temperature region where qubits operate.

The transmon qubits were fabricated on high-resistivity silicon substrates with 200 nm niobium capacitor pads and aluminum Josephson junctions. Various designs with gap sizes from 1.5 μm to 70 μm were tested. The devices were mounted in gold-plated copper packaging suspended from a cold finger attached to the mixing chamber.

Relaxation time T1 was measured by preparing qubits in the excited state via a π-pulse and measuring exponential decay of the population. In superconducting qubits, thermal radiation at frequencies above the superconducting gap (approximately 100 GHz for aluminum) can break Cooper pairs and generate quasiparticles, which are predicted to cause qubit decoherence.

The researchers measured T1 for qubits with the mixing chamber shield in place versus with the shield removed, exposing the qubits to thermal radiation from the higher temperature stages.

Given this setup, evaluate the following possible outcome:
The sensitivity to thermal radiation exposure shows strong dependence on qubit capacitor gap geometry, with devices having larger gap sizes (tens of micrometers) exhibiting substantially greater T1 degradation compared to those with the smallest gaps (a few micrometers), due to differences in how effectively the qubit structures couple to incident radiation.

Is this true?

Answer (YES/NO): NO